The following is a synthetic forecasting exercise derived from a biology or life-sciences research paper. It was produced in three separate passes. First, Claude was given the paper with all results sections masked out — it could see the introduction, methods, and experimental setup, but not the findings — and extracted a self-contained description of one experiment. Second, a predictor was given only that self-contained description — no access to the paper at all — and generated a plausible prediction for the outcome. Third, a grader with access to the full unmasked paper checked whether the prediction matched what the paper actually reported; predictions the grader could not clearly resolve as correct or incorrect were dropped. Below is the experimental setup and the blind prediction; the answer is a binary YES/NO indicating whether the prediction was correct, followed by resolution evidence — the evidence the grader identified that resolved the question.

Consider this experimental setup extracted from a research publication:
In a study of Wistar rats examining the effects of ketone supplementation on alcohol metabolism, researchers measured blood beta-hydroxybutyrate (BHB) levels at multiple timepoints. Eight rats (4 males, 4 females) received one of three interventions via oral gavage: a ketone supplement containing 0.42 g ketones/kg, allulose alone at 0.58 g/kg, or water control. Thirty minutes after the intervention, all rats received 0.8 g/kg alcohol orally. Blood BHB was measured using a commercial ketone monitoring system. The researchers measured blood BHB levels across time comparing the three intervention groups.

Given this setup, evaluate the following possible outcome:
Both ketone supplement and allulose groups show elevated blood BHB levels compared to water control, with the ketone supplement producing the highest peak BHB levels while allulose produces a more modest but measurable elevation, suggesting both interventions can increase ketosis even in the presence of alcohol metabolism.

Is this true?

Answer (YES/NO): NO